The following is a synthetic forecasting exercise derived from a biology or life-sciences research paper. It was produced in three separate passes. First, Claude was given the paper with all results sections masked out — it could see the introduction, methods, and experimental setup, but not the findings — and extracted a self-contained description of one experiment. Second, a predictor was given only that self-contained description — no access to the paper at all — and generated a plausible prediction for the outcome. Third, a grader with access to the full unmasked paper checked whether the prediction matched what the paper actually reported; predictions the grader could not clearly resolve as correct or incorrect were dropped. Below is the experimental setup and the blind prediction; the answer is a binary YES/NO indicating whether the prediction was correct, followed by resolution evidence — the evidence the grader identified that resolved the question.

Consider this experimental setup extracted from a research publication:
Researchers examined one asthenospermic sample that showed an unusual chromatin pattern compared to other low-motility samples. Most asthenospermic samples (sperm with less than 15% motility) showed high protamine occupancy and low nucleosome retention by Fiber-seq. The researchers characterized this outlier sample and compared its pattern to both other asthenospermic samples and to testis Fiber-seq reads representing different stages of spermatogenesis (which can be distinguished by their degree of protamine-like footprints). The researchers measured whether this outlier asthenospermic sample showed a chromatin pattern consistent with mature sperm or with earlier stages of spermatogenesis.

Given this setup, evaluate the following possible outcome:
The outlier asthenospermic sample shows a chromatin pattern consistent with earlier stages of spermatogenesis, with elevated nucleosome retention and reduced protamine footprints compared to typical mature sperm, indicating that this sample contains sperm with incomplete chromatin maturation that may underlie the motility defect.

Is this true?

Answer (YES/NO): NO